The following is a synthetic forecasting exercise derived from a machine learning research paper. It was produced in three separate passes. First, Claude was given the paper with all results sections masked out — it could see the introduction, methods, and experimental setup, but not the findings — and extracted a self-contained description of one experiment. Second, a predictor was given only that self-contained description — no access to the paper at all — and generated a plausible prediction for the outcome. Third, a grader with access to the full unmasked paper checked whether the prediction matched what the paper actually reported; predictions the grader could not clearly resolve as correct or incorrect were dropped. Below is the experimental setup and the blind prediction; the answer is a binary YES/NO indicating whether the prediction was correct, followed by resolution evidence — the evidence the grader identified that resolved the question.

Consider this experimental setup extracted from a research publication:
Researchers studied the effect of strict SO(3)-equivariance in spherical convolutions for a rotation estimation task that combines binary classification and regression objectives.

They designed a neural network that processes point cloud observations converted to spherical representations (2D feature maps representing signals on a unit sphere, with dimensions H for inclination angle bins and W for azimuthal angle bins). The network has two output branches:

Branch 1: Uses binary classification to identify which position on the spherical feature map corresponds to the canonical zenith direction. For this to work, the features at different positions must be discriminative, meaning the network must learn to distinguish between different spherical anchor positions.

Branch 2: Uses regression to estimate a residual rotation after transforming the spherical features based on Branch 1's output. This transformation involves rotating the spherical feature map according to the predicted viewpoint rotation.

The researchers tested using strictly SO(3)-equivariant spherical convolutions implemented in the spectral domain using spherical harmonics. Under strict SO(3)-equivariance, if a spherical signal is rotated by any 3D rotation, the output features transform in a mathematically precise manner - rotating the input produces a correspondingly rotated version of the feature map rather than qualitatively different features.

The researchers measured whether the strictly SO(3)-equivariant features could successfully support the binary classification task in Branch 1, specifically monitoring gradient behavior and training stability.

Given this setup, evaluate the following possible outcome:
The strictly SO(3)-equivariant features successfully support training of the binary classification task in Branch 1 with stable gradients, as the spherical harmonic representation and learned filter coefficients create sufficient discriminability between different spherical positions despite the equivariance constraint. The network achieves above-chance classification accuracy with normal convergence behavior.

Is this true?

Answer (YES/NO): NO